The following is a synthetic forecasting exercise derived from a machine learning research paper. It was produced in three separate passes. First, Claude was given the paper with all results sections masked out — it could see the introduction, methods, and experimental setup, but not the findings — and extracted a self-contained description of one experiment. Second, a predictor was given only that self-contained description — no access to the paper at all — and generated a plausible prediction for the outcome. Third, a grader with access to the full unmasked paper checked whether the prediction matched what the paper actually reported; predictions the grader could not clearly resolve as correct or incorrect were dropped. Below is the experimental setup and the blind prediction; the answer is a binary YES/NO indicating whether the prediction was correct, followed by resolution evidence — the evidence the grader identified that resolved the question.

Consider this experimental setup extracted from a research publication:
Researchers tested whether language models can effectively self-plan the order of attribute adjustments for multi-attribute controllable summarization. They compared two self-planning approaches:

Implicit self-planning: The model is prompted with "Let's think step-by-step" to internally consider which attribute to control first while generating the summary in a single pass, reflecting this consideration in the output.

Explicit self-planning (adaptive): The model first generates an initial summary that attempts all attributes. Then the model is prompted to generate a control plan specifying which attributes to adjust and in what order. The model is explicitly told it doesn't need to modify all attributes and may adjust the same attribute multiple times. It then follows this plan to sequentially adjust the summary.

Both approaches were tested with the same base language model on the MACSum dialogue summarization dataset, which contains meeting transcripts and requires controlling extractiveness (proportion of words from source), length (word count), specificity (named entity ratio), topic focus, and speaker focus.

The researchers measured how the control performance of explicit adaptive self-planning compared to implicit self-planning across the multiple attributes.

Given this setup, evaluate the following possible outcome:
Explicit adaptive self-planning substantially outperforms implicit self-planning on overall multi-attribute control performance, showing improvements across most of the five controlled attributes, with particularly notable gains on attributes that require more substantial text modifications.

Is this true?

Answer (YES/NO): NO